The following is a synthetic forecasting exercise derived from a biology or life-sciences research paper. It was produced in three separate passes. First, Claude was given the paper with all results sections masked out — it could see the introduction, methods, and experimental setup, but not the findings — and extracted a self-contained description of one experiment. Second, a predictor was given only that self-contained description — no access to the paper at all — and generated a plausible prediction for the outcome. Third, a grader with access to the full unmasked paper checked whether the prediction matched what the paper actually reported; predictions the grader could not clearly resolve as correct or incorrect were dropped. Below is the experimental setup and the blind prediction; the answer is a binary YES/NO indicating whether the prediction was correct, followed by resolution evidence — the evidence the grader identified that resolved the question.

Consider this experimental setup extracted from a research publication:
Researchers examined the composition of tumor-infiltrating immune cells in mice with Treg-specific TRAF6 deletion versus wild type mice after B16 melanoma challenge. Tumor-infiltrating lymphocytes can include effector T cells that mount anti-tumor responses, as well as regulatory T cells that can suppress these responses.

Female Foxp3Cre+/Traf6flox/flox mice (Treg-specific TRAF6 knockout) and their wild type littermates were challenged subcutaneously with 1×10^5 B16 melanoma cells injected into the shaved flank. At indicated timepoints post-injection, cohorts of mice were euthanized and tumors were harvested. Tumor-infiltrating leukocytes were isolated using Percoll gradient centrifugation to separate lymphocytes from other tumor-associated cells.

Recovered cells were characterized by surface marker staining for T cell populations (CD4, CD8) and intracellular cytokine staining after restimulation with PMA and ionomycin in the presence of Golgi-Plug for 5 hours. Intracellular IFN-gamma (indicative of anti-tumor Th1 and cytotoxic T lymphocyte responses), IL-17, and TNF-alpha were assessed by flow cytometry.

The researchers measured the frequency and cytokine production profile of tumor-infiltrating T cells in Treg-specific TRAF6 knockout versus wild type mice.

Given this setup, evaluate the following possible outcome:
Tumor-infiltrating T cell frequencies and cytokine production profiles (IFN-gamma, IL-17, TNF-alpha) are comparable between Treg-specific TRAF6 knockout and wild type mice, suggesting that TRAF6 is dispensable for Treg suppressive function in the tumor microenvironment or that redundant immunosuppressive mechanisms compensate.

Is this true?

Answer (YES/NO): NO